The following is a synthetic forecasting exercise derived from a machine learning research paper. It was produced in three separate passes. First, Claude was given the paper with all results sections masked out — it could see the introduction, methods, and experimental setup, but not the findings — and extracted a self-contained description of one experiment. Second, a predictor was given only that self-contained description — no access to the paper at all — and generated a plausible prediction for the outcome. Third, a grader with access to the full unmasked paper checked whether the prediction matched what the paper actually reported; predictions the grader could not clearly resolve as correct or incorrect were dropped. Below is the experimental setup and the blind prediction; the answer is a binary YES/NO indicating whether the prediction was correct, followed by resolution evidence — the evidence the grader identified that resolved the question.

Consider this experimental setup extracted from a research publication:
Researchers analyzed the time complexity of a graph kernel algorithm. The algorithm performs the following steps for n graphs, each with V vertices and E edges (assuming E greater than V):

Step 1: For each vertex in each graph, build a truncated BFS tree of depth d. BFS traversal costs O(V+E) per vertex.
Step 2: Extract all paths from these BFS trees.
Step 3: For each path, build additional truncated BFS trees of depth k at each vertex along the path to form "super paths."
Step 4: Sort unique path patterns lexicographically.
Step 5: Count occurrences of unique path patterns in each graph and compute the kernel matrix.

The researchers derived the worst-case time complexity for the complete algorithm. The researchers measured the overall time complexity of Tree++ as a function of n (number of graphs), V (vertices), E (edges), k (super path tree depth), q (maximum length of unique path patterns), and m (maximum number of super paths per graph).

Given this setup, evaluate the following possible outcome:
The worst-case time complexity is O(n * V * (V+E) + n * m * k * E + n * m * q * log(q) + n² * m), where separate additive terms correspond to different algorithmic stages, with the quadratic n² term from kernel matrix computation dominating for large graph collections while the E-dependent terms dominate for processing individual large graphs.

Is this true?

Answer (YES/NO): NO